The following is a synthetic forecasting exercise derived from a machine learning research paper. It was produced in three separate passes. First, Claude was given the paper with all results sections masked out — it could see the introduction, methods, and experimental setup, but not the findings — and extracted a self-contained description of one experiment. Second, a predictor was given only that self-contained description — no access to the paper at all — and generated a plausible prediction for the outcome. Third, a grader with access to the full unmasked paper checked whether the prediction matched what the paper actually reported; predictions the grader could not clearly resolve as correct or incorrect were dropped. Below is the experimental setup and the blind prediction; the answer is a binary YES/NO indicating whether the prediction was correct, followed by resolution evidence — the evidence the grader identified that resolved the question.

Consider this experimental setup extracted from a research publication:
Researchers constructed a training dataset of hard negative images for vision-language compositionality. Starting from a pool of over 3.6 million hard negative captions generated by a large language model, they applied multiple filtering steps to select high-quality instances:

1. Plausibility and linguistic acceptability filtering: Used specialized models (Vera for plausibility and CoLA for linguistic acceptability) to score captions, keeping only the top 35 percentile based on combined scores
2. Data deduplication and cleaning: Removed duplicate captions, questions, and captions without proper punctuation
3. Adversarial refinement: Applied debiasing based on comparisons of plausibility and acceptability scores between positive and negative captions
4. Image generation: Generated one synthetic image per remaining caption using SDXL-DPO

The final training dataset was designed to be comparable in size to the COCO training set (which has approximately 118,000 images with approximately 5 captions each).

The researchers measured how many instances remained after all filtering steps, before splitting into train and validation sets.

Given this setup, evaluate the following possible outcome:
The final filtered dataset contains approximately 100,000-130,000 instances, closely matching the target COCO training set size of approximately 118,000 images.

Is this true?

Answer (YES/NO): NO